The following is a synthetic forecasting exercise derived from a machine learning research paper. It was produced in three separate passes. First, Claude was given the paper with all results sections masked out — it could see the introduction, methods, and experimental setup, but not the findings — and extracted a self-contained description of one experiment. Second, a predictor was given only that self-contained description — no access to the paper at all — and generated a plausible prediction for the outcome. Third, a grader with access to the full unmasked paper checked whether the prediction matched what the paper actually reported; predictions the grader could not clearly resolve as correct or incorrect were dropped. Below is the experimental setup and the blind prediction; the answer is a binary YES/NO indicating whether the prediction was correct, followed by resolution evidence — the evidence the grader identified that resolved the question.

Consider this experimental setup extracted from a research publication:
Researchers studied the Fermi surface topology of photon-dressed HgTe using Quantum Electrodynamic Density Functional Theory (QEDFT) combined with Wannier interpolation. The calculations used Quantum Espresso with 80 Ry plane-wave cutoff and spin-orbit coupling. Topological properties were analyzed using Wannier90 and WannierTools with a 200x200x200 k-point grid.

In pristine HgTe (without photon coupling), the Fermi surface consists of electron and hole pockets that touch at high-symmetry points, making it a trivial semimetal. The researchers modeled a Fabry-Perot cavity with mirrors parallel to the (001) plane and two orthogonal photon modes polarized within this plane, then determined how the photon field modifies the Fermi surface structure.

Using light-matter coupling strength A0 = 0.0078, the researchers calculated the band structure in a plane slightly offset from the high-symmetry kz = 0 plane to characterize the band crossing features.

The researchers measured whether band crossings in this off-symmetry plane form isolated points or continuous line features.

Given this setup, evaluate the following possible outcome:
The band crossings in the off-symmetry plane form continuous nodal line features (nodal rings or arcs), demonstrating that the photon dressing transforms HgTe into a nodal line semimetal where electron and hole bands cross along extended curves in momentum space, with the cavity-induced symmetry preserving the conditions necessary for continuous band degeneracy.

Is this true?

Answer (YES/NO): YES